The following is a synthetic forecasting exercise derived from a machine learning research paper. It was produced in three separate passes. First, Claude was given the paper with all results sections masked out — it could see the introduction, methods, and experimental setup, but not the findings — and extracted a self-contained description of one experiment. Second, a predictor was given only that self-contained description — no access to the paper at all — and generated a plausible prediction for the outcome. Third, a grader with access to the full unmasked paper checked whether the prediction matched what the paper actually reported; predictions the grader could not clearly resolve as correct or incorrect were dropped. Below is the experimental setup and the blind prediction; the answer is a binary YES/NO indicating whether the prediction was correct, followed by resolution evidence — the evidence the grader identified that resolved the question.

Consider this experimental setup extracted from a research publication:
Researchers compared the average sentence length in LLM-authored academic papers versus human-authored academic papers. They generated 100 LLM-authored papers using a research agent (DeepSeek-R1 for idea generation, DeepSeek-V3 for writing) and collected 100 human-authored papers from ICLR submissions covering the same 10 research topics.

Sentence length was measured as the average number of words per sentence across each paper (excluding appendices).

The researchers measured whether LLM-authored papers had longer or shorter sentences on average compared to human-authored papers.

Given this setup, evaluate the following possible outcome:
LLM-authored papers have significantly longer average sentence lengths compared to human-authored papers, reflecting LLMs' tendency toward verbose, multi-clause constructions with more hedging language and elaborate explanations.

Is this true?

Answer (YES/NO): NO